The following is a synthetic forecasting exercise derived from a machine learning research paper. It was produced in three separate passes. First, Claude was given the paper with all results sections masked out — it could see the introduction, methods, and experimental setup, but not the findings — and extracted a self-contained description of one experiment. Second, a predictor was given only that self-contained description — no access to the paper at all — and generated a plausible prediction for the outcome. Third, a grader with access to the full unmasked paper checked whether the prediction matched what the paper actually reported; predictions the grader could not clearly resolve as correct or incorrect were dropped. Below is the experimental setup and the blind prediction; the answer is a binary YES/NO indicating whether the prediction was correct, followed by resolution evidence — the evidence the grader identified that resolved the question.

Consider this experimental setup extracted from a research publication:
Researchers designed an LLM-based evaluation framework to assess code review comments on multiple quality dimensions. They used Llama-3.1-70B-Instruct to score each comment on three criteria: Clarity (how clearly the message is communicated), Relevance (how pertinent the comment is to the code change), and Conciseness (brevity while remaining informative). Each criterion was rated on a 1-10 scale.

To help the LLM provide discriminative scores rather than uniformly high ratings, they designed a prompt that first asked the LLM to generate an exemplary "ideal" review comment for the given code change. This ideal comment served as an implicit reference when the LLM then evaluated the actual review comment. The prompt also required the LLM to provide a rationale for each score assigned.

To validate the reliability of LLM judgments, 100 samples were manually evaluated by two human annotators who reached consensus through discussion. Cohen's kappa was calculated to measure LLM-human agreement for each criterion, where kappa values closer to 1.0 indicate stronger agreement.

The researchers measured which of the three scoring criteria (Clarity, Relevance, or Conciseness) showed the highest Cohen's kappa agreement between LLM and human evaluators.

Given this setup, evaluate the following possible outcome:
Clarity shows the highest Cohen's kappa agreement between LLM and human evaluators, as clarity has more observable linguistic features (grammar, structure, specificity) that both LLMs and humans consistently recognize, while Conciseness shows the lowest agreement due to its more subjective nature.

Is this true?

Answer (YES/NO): NO